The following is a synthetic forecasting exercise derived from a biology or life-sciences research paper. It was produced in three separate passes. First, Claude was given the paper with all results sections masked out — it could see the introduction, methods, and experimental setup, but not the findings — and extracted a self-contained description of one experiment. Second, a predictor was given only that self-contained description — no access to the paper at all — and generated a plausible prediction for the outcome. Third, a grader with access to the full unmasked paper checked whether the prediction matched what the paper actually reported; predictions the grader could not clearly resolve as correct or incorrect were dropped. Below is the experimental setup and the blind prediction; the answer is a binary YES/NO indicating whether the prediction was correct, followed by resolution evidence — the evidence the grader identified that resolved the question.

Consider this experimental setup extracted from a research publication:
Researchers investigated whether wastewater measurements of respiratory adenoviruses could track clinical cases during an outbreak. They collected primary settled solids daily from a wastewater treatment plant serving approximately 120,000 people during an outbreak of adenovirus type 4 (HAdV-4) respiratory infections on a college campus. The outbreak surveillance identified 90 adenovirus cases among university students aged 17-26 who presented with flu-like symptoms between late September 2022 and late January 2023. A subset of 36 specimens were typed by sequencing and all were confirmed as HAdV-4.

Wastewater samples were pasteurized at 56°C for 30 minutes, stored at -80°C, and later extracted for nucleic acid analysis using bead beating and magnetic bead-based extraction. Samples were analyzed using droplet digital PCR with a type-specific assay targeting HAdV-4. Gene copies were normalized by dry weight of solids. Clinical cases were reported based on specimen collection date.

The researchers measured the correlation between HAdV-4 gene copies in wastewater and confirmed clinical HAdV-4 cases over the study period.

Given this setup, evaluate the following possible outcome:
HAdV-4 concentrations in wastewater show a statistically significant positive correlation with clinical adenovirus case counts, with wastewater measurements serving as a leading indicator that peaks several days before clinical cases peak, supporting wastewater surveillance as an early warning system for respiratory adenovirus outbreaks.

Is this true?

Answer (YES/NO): NO